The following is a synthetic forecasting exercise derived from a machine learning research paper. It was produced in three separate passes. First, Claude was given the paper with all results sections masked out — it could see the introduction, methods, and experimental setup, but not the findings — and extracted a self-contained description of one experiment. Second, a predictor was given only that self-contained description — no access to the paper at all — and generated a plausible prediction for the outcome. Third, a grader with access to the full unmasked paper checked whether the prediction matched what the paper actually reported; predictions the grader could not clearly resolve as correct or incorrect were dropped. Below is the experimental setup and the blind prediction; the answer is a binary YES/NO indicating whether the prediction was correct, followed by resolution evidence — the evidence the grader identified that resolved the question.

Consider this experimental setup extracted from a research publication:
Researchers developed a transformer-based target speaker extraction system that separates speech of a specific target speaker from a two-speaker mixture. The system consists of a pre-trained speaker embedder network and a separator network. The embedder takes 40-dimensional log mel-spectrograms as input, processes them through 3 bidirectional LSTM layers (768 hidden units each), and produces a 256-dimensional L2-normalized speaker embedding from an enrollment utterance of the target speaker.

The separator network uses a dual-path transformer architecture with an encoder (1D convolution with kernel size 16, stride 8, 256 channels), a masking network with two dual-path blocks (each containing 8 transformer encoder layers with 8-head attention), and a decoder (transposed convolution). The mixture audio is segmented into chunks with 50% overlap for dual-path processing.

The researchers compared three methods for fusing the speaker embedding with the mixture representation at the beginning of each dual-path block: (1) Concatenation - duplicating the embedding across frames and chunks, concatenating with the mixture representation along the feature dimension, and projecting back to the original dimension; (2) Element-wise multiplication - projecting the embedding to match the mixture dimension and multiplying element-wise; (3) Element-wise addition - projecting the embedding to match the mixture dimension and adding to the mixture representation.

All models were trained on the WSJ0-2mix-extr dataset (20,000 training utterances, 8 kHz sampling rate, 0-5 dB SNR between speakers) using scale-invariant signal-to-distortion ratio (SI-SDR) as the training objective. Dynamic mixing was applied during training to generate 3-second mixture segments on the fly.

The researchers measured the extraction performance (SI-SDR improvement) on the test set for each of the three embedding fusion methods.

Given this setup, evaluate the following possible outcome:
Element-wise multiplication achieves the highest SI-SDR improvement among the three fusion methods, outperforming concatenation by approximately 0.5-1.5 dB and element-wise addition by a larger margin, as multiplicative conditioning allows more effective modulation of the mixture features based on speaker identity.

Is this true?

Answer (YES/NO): NO